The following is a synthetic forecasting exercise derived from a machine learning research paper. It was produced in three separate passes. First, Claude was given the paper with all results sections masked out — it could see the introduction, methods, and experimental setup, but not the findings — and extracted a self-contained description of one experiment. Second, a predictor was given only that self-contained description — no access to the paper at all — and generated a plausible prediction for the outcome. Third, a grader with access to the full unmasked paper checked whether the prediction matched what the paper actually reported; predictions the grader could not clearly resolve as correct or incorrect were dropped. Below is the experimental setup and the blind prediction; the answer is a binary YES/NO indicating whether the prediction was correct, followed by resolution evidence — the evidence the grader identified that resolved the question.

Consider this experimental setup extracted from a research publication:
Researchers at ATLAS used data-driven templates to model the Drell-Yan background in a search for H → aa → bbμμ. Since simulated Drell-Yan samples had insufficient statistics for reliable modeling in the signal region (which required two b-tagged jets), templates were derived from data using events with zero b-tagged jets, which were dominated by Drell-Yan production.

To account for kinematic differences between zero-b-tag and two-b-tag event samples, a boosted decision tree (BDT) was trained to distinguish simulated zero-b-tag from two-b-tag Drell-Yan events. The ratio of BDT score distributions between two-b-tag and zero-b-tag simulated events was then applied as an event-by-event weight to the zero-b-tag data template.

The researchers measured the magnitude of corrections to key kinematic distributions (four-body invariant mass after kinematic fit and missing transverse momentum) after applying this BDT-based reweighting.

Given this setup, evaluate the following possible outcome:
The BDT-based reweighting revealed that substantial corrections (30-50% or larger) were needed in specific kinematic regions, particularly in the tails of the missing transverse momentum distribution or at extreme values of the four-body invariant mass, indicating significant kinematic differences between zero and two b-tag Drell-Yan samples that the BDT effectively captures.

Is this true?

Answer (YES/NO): NO